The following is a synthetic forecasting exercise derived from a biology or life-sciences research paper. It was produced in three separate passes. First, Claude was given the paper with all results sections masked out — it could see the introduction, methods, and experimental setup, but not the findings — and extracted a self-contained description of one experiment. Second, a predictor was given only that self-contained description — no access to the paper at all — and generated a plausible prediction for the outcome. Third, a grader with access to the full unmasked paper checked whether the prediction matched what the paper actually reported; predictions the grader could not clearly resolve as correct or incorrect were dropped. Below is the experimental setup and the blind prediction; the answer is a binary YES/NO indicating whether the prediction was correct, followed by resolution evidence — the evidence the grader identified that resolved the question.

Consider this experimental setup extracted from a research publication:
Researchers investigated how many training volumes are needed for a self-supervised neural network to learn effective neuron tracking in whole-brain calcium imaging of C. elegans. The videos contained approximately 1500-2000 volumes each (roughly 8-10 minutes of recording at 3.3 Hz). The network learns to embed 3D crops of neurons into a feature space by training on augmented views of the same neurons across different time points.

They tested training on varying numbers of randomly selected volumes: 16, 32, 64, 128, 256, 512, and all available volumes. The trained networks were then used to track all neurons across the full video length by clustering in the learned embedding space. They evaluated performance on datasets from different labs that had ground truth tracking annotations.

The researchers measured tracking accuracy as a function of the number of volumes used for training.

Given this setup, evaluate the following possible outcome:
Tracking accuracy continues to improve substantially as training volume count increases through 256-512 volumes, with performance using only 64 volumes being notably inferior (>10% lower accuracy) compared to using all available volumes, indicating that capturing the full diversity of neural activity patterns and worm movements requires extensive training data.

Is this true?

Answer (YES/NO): NO